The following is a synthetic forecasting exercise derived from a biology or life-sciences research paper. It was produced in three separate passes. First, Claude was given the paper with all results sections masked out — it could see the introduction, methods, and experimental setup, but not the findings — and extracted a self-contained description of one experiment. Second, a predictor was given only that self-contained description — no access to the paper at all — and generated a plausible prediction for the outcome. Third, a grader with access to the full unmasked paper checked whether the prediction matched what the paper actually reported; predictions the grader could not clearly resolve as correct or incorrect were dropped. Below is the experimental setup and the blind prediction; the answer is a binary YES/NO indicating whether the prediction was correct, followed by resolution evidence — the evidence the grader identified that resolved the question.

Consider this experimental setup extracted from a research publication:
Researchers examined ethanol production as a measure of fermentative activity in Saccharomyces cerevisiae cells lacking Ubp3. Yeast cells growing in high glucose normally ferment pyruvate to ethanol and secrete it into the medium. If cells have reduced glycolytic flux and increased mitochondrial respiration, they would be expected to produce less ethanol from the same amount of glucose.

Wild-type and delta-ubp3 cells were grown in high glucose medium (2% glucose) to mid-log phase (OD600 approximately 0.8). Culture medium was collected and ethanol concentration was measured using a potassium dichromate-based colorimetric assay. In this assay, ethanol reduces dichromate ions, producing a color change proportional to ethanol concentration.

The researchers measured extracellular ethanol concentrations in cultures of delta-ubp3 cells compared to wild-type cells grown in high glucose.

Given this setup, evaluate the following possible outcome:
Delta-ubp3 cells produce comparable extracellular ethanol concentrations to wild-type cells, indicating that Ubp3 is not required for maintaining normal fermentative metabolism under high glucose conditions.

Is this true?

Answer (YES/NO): NO